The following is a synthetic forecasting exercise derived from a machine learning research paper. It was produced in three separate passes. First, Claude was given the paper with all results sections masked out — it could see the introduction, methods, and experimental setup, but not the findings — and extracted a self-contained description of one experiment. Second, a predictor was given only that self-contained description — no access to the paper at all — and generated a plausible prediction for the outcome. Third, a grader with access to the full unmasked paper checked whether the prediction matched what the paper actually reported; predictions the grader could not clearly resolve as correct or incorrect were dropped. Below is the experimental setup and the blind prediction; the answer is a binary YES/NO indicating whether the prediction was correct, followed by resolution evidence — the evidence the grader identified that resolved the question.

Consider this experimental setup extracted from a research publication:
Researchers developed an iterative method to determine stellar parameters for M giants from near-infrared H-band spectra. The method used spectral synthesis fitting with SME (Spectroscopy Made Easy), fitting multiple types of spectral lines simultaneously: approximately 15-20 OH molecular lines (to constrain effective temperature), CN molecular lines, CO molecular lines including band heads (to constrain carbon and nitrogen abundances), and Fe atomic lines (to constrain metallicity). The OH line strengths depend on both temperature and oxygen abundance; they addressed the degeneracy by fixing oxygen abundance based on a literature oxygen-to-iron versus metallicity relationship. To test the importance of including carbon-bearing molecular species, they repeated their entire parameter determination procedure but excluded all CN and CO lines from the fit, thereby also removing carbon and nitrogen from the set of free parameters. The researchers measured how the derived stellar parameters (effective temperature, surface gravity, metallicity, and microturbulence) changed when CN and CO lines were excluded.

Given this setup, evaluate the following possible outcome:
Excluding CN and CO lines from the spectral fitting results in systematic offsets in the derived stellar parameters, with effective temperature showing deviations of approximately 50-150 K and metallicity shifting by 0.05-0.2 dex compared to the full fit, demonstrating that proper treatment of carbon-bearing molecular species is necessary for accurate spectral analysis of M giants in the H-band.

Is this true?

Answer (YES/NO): NO